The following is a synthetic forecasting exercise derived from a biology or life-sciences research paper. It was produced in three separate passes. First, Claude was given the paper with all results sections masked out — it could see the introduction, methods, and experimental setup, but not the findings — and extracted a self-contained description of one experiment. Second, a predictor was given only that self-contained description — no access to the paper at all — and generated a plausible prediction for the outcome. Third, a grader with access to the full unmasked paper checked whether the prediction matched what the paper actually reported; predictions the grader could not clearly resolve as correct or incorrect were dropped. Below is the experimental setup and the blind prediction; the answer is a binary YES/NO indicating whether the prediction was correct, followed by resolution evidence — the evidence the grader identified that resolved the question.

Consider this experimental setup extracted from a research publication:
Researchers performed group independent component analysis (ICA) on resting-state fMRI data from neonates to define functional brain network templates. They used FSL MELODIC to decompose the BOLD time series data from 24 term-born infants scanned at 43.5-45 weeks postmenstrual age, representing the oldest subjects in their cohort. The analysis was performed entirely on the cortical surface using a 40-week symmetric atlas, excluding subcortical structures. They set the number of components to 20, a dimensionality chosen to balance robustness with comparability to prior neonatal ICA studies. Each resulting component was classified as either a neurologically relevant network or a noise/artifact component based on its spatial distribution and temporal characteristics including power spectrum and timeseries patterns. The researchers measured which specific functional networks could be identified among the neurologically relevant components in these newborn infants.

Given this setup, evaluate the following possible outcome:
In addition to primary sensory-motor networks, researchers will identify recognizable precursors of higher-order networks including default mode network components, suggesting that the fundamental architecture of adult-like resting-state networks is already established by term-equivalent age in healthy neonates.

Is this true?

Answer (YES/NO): YES